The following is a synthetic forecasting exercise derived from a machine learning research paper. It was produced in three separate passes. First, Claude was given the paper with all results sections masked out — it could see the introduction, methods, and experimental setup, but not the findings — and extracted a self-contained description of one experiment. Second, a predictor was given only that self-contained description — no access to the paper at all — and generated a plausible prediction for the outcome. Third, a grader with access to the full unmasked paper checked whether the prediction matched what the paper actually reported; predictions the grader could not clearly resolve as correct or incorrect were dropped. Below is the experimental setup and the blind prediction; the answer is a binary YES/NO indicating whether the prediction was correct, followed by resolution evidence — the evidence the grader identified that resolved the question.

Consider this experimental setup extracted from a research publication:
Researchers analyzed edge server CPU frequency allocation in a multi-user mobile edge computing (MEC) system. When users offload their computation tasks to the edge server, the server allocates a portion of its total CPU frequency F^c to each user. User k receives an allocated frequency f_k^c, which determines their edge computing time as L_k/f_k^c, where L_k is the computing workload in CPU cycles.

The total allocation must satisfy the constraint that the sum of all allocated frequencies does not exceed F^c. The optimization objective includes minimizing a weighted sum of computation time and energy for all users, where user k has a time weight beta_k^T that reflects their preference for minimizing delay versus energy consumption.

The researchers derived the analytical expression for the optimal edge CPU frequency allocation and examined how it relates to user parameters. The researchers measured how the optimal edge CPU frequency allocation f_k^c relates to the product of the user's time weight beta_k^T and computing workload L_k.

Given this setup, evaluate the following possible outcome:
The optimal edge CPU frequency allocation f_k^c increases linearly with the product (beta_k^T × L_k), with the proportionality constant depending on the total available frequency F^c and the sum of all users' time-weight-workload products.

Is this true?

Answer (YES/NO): NO